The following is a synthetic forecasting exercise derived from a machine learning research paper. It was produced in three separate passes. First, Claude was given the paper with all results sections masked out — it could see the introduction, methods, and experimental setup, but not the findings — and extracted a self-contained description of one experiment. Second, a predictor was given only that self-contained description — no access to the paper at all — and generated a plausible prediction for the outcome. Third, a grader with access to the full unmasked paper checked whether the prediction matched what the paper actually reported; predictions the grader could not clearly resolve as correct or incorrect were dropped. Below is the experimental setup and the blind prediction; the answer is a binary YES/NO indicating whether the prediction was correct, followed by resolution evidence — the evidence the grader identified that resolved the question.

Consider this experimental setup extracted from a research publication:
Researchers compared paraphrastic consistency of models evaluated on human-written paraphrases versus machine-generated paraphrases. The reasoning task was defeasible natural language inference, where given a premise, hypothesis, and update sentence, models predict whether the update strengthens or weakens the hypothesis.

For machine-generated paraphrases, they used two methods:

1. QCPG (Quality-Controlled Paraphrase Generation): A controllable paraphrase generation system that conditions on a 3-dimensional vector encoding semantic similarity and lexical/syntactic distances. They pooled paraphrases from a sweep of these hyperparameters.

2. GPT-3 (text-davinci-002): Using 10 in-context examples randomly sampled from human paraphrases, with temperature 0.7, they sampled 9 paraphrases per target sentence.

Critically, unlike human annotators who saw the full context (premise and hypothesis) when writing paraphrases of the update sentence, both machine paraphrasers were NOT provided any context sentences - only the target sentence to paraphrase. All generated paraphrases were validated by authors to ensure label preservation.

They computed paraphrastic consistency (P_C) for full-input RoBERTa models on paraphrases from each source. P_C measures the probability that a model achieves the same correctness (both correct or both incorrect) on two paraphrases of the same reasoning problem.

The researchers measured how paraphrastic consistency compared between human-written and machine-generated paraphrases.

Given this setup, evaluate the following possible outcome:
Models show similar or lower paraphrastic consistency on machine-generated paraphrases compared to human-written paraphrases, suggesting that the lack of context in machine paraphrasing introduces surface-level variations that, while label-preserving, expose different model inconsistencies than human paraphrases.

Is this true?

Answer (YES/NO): NO